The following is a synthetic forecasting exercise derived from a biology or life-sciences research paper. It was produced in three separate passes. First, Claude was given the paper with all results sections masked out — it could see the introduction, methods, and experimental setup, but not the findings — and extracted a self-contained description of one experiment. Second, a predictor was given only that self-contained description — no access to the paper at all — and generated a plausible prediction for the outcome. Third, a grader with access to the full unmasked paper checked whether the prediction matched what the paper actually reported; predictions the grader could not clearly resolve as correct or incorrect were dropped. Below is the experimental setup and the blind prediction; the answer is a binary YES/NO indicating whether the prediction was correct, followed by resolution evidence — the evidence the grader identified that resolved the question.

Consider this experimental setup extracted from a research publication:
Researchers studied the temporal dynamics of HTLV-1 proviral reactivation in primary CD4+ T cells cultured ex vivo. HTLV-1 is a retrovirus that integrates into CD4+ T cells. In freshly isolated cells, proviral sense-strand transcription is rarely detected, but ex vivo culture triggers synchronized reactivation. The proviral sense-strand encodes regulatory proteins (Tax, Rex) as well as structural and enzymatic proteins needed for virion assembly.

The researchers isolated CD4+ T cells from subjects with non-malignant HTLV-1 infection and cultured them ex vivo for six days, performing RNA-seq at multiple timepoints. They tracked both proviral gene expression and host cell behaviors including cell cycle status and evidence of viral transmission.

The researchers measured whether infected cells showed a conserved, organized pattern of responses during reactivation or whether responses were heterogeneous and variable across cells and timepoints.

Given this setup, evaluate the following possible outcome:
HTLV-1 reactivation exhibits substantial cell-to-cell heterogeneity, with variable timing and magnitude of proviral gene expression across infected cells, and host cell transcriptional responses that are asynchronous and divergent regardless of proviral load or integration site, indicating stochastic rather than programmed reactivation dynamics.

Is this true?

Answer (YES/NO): NO